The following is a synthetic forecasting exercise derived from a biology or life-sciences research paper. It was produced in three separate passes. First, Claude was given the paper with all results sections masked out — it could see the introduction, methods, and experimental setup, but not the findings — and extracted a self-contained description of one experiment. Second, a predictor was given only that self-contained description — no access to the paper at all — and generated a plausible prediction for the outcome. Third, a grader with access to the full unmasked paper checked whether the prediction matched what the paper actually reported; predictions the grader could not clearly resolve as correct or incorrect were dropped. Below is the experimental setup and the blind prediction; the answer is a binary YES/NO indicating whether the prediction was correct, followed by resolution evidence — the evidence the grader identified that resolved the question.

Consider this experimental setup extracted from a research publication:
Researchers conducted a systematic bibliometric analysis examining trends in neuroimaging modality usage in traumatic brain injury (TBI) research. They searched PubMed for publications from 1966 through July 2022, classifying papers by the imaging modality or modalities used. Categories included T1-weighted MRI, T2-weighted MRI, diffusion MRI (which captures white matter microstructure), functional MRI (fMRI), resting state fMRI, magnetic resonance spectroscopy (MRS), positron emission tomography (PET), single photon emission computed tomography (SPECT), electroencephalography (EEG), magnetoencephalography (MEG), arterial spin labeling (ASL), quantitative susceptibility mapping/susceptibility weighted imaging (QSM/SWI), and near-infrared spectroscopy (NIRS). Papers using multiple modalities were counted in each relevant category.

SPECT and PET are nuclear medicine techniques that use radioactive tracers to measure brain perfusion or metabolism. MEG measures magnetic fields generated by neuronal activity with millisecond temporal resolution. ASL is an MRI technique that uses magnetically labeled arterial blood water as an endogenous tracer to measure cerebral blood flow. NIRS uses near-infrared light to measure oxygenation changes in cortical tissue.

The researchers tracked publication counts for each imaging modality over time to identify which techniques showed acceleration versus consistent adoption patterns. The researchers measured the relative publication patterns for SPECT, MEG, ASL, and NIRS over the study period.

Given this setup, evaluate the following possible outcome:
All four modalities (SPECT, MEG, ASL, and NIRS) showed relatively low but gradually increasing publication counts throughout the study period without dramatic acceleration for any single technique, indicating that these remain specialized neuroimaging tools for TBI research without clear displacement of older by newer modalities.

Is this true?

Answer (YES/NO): NO